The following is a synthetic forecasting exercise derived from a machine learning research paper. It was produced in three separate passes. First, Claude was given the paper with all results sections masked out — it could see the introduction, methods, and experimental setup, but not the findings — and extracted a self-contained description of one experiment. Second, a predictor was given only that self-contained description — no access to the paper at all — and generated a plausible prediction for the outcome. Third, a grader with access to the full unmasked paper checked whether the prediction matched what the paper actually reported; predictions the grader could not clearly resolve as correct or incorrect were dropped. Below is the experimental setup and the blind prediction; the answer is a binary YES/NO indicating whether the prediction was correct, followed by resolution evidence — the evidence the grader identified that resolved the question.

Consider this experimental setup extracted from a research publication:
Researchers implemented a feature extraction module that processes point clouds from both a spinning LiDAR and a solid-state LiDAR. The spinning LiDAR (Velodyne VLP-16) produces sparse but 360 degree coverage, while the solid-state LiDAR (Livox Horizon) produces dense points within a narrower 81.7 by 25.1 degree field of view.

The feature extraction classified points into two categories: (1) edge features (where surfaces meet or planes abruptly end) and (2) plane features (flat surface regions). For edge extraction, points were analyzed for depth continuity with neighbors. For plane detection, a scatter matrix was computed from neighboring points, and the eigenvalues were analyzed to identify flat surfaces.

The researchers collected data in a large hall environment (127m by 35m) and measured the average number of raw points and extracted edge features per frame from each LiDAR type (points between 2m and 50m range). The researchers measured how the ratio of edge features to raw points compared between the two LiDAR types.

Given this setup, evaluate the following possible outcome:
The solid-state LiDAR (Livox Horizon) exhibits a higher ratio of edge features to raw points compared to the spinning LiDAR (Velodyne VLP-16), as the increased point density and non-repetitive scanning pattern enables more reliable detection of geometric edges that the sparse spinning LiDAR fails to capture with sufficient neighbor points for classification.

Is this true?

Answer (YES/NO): YES